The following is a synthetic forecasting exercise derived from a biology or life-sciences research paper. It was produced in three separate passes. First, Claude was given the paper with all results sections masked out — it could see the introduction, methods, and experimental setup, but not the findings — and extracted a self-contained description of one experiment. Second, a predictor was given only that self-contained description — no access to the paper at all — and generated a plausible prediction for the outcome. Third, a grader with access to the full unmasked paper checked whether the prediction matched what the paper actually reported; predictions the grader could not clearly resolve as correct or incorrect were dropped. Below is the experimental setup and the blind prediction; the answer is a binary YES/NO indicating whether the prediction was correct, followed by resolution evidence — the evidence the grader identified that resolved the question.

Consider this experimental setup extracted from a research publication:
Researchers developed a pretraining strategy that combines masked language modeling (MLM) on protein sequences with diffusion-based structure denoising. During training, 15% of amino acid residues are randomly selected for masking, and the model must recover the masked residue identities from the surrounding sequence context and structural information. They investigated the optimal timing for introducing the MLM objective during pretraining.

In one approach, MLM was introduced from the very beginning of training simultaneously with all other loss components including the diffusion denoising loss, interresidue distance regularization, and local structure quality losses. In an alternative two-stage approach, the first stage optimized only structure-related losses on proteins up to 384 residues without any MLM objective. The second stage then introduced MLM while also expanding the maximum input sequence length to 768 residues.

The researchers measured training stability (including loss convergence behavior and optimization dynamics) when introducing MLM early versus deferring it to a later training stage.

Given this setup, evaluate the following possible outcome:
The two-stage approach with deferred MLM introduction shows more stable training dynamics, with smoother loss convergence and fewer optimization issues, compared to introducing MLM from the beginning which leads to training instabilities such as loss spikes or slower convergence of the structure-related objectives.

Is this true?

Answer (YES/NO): YES